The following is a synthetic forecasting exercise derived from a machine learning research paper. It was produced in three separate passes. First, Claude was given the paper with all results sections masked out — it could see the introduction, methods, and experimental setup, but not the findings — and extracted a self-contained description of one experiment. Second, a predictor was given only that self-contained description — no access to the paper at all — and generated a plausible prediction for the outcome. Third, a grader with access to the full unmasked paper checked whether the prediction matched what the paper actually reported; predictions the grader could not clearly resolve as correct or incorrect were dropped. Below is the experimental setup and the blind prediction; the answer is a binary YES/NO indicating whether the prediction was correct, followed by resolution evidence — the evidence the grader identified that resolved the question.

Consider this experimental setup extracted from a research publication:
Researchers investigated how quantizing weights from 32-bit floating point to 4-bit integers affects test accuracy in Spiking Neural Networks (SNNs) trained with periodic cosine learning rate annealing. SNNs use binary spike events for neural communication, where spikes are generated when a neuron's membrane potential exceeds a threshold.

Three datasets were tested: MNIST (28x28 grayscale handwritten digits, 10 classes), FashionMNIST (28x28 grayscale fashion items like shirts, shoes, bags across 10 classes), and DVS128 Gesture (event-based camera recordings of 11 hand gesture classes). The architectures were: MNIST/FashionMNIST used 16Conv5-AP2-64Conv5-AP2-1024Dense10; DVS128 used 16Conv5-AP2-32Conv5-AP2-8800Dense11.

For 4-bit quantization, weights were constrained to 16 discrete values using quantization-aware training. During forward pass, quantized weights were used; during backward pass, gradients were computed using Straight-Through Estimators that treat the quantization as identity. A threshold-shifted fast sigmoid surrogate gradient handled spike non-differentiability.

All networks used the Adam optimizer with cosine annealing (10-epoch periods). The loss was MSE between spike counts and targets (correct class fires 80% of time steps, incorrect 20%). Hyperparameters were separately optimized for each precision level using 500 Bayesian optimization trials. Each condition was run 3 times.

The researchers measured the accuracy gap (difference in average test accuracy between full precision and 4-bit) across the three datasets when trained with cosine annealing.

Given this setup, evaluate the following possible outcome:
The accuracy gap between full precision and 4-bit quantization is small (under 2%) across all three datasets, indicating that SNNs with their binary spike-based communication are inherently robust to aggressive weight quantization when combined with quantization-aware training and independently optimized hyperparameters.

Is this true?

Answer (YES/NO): YES